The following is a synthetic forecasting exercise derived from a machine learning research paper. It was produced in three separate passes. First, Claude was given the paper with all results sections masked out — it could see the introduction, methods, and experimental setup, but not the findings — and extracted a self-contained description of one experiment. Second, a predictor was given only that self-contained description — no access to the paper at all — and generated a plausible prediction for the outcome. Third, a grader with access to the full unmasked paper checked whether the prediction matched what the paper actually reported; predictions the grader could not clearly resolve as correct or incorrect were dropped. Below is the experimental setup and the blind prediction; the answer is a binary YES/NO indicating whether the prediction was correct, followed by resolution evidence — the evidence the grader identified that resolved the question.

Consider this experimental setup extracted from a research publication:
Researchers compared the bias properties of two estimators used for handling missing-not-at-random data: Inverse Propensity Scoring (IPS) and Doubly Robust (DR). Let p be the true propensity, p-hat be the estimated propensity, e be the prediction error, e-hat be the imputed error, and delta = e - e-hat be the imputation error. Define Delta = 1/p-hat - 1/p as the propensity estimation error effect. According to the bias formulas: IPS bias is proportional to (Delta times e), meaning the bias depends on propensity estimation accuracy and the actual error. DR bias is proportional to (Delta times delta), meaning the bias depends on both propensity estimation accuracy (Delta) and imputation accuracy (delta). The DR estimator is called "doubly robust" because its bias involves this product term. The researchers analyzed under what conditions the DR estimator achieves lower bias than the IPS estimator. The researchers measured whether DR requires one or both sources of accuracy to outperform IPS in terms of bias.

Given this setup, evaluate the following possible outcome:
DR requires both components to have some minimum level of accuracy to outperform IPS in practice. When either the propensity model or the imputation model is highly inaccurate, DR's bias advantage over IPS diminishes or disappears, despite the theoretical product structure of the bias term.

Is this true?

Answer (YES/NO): NO